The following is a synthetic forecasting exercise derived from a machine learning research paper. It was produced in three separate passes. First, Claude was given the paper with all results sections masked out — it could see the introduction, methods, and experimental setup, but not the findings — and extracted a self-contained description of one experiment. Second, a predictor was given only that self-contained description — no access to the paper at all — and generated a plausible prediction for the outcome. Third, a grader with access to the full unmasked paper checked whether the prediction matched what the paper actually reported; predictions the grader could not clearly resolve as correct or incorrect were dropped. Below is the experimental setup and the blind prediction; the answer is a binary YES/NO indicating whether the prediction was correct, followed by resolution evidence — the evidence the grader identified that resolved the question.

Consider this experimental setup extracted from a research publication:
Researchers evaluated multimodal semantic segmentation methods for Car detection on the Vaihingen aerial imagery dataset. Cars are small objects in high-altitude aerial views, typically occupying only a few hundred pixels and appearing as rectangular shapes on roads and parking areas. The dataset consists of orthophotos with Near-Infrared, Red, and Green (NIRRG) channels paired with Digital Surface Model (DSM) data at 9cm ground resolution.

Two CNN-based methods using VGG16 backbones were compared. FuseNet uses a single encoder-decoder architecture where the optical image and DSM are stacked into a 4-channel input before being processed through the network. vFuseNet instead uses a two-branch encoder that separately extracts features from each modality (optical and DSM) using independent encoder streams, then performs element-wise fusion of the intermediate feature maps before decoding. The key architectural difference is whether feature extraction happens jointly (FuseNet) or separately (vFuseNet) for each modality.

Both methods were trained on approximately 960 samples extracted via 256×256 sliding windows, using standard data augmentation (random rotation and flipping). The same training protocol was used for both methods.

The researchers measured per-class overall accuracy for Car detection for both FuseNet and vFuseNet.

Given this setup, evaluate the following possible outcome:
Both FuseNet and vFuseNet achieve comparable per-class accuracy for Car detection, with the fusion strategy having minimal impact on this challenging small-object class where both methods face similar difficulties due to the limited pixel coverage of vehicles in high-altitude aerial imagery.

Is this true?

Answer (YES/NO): NO